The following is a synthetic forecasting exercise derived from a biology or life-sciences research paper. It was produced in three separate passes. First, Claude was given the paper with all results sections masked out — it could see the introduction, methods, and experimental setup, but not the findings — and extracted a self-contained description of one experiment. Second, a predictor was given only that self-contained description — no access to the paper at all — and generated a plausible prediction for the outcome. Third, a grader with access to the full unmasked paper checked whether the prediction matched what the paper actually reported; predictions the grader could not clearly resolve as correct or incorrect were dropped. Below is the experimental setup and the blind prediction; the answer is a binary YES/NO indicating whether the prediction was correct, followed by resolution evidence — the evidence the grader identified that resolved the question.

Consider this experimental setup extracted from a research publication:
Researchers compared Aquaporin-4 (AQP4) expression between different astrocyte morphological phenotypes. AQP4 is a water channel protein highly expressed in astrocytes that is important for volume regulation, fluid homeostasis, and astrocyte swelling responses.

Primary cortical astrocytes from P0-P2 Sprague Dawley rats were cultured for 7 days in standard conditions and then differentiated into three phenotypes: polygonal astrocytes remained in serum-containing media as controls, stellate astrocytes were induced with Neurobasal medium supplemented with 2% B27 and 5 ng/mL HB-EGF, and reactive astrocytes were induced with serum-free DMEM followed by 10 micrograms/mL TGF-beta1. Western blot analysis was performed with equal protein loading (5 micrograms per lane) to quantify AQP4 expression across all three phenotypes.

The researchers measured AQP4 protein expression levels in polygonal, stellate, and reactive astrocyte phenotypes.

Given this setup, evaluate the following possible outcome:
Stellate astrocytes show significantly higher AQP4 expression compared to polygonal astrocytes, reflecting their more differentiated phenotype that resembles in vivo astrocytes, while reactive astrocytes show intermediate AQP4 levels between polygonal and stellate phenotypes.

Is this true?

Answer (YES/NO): NO